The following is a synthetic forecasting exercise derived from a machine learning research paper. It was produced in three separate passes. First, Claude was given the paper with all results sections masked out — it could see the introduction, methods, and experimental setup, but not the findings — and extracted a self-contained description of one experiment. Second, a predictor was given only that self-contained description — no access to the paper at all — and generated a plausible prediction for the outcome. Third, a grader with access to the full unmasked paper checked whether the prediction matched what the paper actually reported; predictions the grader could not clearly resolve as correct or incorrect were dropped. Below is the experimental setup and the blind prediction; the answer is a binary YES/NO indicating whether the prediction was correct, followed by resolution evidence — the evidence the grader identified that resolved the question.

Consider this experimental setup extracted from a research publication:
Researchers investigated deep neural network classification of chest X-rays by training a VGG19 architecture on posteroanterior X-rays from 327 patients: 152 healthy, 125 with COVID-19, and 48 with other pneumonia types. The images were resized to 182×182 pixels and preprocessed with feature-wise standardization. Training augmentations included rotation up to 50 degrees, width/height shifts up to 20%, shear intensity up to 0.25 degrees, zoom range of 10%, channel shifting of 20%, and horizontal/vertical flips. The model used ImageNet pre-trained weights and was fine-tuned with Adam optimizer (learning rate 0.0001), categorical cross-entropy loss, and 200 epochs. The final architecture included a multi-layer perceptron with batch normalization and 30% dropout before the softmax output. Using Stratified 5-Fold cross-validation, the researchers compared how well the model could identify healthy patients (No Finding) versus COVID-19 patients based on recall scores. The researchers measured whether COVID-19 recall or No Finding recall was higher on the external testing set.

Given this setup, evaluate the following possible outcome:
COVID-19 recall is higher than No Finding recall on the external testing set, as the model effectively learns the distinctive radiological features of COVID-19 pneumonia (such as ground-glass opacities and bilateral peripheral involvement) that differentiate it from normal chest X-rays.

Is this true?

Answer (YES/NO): NO